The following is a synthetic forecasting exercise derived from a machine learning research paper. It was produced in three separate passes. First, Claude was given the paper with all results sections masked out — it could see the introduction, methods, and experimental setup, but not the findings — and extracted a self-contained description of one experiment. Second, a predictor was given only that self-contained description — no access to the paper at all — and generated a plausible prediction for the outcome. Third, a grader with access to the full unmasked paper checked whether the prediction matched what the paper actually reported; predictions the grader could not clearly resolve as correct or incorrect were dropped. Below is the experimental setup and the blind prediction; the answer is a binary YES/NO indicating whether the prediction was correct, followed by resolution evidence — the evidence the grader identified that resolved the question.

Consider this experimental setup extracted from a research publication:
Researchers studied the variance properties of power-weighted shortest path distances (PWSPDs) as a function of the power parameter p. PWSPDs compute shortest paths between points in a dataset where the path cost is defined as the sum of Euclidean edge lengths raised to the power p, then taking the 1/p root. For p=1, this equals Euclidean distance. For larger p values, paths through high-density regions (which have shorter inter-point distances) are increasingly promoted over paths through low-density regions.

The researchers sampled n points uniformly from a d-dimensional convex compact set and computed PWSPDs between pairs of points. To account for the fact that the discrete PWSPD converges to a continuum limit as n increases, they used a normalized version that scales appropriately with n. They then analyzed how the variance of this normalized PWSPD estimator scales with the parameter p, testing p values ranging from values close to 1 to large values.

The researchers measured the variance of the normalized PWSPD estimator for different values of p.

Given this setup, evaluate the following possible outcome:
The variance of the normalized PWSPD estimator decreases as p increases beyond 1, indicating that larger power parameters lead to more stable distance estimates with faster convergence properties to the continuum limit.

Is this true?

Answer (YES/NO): NO